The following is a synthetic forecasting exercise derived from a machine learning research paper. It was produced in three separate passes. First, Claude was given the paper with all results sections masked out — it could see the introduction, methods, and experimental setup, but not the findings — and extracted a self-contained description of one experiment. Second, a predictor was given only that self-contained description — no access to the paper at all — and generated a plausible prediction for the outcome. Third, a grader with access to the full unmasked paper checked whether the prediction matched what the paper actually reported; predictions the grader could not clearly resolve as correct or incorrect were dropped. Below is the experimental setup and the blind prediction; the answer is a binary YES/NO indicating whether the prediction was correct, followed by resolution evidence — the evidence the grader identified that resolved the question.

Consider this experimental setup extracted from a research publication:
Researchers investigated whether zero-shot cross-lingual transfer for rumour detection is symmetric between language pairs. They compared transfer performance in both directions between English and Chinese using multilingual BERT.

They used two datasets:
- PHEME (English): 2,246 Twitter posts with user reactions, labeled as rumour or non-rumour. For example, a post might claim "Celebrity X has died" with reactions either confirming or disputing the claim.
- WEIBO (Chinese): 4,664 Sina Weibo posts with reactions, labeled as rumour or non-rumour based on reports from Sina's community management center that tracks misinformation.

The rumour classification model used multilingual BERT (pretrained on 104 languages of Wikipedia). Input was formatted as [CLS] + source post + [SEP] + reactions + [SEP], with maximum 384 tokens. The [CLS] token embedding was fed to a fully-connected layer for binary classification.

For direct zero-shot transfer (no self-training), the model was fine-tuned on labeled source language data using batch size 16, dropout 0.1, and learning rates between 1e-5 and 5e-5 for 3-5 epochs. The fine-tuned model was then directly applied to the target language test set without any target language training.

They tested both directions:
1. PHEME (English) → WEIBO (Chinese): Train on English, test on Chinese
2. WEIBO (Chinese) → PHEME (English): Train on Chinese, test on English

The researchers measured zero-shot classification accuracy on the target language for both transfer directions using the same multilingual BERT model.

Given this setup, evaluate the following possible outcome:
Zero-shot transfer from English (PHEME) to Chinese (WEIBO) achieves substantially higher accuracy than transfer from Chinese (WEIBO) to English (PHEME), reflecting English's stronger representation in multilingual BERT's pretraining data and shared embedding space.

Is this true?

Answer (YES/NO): NO